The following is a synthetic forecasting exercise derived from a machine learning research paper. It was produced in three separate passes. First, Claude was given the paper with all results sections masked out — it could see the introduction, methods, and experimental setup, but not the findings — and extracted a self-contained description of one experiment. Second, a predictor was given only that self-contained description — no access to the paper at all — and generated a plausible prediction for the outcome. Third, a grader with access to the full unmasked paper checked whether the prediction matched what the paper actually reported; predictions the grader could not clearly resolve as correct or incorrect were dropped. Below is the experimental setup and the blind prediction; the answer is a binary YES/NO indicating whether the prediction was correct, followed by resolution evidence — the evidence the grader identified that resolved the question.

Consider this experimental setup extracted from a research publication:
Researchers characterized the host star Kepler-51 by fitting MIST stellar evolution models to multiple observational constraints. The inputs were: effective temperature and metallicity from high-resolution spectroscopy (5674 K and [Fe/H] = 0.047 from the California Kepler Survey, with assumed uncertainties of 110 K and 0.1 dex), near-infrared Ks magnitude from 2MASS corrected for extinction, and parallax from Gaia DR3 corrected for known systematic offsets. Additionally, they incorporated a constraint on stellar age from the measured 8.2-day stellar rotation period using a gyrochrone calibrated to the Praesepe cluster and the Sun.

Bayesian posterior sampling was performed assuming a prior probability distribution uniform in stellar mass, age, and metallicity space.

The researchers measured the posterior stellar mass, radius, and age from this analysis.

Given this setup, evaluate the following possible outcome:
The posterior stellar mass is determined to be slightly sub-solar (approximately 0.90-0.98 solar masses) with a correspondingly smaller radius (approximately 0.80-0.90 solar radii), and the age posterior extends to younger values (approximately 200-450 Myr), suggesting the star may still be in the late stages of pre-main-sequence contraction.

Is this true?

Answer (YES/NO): NO